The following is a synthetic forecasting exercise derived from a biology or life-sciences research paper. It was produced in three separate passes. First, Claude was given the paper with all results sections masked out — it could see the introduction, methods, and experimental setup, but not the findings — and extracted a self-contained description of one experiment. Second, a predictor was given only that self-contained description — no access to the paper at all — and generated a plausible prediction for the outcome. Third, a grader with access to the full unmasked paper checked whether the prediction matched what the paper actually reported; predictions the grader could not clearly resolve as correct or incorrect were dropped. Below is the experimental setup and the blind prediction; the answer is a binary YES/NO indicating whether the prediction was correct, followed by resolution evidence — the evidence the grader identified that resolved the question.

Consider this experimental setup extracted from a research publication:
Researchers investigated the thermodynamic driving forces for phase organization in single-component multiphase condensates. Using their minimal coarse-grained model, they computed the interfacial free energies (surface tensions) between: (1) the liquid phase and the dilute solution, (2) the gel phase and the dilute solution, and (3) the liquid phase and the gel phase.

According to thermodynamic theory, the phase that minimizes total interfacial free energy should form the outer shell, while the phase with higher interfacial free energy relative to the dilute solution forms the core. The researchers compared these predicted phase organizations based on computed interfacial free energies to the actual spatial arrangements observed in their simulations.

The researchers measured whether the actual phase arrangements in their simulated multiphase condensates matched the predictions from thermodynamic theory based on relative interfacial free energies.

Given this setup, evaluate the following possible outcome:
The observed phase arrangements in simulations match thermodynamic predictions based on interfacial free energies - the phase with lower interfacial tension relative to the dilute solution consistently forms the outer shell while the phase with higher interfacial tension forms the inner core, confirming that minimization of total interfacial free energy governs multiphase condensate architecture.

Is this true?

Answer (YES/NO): YES